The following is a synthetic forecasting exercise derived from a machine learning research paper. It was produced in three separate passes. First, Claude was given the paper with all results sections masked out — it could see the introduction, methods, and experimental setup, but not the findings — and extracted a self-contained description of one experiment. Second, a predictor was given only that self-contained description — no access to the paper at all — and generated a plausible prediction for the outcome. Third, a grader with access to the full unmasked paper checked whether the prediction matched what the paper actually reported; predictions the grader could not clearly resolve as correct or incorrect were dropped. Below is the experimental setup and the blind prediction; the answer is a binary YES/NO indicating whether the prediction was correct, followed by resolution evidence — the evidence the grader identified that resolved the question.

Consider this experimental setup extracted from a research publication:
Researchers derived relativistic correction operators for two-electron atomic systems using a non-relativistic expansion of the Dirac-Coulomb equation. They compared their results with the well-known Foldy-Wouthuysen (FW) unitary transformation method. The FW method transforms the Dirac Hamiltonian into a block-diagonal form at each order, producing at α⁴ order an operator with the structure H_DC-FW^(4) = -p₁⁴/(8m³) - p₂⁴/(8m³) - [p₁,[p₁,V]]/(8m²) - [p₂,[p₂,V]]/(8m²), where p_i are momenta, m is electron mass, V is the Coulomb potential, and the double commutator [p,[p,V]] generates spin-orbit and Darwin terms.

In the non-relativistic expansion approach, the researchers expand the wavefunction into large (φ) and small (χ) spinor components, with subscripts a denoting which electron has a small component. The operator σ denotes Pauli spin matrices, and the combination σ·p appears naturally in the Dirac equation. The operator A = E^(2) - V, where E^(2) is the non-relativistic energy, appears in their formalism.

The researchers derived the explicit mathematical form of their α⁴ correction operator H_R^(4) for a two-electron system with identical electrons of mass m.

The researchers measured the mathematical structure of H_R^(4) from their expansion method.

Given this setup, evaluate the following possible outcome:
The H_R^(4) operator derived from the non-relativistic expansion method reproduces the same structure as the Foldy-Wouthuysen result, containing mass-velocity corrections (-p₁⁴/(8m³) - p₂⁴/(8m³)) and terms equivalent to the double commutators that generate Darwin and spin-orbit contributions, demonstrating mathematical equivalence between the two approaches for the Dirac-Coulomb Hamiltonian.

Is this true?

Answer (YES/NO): NO